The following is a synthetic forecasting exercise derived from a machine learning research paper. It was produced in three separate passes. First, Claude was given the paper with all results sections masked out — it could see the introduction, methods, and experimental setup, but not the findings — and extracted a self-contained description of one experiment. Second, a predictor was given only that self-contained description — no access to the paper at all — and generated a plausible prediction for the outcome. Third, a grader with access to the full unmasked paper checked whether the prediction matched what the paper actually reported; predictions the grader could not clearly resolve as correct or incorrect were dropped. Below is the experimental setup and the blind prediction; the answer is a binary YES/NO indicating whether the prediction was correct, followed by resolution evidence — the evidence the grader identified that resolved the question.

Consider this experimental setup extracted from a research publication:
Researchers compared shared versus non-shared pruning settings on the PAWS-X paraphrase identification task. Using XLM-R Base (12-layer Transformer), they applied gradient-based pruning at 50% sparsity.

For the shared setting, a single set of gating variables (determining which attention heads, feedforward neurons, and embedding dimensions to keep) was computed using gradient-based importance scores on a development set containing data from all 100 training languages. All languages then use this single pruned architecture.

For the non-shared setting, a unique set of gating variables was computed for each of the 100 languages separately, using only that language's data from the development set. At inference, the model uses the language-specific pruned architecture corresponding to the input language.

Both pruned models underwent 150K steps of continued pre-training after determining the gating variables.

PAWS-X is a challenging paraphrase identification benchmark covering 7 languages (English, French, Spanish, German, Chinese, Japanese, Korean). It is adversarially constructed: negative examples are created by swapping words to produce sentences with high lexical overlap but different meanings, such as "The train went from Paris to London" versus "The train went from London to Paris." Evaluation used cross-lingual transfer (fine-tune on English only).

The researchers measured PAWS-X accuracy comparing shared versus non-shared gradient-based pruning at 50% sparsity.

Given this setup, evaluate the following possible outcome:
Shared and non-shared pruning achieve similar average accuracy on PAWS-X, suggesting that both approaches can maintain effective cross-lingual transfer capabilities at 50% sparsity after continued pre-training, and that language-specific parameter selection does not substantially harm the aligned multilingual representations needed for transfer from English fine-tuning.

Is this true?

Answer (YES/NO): NO